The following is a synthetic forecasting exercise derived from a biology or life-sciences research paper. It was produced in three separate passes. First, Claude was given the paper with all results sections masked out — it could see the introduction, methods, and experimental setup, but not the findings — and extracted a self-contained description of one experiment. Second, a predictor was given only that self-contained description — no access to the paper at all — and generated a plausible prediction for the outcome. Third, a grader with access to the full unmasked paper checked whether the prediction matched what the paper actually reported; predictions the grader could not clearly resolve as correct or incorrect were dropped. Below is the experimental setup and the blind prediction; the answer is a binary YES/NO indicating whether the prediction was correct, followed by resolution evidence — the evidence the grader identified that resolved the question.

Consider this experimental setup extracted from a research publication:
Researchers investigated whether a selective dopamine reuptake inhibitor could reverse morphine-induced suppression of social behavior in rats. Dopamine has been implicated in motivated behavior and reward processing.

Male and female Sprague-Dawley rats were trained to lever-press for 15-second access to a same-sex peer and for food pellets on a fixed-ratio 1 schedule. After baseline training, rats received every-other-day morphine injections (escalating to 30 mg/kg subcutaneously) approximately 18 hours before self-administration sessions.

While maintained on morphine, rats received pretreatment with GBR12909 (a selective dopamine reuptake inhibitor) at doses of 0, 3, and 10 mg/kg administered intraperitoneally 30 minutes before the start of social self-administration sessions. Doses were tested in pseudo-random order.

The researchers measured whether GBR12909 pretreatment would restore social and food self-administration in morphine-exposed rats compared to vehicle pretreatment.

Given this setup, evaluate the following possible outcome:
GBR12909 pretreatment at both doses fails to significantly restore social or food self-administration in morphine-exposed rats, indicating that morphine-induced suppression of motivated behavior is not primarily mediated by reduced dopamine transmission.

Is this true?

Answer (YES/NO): YES